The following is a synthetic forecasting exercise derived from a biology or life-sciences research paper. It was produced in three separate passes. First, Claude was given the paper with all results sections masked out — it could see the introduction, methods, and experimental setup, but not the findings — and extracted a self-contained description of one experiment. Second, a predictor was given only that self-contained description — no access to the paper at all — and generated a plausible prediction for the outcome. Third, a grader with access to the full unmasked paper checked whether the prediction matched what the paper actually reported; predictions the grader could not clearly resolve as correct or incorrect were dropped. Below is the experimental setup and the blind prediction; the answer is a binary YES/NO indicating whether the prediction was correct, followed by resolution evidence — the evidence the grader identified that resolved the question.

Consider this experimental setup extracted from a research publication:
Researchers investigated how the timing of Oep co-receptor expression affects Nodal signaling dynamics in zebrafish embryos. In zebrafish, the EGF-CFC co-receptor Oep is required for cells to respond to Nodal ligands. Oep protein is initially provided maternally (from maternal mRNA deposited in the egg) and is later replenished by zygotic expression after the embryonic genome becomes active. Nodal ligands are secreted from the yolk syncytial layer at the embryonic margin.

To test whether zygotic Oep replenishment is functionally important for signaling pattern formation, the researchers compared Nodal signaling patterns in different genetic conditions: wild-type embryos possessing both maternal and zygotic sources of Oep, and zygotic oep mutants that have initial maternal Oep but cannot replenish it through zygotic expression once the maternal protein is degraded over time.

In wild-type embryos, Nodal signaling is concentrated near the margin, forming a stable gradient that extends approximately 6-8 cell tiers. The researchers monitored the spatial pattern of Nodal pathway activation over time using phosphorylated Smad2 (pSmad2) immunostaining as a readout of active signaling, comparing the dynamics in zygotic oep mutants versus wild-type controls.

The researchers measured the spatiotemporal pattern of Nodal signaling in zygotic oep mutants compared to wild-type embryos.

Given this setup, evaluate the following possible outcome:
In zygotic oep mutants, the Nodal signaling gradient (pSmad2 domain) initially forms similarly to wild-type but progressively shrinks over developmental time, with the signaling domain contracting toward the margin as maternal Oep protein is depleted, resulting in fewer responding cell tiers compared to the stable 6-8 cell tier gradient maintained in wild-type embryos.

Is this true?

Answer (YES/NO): NO